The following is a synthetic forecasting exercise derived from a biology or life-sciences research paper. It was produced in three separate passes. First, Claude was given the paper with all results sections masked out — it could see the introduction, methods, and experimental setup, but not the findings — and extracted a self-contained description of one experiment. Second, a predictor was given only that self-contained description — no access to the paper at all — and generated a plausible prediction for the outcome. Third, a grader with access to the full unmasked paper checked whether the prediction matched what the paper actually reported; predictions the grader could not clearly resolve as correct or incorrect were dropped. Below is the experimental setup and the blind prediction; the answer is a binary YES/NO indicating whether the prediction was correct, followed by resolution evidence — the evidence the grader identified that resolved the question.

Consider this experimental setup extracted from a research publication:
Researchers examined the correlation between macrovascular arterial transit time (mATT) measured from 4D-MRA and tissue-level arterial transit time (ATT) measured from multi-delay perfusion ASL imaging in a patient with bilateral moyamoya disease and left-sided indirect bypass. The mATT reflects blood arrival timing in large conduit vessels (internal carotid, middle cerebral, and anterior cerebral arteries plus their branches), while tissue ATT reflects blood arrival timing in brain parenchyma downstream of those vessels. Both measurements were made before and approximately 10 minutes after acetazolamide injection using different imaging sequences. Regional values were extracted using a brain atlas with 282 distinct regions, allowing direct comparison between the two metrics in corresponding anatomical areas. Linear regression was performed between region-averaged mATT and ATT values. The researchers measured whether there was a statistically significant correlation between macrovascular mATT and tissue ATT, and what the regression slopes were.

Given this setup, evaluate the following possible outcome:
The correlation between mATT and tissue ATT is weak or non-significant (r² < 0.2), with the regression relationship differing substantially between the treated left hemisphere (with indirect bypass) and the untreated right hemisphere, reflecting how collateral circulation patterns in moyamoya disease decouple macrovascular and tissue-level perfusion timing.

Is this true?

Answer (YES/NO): NO